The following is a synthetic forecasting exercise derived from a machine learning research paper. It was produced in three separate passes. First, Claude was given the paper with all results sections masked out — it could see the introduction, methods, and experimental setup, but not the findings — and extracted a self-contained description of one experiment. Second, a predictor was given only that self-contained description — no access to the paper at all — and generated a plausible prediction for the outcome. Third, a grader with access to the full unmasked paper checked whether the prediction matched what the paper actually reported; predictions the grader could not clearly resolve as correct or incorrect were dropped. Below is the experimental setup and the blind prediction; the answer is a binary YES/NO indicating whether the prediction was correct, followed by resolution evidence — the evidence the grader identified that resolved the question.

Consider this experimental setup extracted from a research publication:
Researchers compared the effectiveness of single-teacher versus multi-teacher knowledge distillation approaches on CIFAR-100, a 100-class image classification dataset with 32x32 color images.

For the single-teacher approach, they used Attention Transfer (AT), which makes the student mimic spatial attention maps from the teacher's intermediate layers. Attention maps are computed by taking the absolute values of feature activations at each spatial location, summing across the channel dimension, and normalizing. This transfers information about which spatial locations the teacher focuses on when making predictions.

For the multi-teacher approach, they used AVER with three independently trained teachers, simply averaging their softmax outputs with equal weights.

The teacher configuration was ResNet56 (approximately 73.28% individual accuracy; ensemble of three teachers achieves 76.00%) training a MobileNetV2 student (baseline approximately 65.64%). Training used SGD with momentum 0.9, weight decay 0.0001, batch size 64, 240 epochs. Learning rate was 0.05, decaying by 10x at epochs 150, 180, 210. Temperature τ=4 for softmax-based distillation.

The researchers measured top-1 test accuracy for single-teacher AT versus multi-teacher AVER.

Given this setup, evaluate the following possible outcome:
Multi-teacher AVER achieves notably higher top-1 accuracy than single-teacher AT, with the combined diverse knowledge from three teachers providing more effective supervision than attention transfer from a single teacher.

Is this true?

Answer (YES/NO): NO